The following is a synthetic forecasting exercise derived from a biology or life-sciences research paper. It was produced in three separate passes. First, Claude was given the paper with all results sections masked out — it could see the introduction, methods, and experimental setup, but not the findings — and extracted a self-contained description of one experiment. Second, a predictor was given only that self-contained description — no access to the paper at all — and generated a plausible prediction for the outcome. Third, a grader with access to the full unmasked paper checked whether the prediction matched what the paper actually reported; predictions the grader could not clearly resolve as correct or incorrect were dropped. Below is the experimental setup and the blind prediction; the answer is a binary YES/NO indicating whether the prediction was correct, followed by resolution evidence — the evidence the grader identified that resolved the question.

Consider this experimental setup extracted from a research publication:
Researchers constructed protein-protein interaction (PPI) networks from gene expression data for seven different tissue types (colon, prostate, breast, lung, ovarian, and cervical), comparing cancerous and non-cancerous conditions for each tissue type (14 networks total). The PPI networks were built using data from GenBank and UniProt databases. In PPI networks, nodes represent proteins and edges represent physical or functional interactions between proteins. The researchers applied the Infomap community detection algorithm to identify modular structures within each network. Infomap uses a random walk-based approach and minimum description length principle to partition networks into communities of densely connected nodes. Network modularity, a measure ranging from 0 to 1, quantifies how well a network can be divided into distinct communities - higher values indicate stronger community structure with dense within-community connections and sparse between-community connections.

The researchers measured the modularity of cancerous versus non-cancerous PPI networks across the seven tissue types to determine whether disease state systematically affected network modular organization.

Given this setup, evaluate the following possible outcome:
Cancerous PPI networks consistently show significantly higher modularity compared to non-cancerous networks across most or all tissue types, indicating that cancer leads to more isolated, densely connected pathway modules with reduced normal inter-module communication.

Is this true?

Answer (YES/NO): NO